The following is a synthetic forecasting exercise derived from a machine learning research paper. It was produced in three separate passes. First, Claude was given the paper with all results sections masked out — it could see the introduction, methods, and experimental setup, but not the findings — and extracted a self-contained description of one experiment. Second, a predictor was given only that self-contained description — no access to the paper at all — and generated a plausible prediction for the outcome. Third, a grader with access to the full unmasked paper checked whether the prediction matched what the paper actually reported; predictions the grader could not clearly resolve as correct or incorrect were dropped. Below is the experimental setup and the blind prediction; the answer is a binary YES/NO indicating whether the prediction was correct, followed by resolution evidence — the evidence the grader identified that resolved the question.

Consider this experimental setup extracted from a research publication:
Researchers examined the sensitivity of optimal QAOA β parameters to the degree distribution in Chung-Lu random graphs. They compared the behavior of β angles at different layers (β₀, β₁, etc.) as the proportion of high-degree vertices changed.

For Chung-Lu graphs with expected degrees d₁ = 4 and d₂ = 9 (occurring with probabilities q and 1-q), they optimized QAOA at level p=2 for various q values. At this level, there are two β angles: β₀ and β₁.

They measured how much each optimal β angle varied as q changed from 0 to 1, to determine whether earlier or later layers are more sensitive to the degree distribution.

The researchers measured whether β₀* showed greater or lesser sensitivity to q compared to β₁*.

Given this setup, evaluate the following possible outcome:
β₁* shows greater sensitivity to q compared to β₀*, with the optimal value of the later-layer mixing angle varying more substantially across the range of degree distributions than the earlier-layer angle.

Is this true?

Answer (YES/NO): NO